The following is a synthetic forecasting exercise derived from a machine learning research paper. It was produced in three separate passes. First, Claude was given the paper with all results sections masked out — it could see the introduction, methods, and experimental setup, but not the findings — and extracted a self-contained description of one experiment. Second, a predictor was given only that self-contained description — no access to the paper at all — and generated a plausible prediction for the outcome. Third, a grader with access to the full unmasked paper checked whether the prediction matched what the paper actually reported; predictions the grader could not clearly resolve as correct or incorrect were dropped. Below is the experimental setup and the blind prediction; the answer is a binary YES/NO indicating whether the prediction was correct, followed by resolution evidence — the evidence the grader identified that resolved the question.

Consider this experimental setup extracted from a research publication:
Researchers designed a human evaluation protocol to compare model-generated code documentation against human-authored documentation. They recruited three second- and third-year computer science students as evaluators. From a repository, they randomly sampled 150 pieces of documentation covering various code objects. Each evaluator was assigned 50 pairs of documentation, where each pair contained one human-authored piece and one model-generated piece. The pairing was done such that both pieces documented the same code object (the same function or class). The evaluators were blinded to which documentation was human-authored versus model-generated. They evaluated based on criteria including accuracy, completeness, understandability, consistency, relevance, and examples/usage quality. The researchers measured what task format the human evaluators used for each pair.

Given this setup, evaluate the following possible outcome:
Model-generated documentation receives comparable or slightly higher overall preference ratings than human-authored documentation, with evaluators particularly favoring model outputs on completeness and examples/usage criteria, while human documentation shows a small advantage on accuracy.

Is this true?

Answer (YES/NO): NO